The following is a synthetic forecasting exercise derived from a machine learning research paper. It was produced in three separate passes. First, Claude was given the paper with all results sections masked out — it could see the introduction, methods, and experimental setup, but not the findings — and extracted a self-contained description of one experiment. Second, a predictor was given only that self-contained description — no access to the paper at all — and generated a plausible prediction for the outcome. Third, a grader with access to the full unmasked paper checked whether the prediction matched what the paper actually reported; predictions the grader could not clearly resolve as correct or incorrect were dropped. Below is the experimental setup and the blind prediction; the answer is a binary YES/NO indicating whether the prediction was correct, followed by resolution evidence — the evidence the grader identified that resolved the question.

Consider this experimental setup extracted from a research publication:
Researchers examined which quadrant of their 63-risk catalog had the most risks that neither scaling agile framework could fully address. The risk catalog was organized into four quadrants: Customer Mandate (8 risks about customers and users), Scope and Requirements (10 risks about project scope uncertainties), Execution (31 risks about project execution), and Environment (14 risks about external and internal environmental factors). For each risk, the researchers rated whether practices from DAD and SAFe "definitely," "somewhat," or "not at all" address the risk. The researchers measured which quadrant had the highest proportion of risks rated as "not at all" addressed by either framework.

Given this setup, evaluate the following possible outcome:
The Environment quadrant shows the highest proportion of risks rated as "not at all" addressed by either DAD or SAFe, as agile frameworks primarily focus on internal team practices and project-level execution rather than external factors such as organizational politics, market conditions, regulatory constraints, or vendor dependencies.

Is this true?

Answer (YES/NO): YES